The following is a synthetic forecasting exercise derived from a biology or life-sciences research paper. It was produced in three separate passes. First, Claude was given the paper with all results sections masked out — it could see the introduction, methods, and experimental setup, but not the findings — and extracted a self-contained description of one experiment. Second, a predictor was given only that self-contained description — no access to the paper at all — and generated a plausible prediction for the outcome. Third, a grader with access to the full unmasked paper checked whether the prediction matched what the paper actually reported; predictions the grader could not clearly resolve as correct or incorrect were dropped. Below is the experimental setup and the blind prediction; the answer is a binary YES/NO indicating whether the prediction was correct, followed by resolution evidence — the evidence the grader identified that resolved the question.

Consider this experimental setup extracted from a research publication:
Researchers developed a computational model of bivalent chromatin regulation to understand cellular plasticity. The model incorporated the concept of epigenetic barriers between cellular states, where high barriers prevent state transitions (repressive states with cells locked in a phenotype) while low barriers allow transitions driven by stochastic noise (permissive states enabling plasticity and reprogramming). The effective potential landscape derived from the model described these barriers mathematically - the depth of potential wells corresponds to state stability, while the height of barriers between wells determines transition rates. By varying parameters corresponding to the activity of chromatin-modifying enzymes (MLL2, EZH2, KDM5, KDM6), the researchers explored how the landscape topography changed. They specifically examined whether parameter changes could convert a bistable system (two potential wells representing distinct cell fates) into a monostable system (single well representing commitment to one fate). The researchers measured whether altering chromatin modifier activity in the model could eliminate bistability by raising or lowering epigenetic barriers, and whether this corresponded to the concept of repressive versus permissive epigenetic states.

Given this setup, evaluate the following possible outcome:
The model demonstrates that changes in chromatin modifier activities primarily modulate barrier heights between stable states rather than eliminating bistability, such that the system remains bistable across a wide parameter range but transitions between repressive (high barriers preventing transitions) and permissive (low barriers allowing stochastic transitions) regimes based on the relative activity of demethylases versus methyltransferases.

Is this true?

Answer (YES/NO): NO